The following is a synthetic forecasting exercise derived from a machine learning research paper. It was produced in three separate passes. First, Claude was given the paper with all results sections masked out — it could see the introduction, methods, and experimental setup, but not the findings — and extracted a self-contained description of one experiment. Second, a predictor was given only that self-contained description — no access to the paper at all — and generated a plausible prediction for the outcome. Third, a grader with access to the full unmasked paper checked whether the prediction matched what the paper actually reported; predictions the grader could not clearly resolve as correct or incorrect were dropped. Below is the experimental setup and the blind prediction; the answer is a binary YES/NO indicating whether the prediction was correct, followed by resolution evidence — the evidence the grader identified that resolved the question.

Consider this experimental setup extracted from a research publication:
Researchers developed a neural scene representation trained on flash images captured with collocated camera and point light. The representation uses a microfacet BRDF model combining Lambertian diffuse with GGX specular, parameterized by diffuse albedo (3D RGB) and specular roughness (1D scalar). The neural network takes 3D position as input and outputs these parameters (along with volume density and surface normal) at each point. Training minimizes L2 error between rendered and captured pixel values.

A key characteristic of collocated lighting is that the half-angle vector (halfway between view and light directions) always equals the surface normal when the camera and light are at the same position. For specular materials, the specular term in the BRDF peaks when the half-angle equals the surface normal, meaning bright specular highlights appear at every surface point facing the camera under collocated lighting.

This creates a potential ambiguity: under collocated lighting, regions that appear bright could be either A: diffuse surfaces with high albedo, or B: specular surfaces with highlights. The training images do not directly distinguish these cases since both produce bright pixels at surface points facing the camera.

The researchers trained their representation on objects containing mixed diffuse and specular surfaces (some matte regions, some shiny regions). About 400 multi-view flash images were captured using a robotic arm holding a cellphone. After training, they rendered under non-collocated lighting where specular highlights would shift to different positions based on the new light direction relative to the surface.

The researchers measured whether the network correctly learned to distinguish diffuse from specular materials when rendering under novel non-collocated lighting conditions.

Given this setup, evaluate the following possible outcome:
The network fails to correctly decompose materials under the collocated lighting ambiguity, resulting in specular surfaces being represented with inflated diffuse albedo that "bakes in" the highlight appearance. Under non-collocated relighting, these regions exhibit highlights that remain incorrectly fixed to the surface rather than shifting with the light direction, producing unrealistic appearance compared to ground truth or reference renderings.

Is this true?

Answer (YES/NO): NO